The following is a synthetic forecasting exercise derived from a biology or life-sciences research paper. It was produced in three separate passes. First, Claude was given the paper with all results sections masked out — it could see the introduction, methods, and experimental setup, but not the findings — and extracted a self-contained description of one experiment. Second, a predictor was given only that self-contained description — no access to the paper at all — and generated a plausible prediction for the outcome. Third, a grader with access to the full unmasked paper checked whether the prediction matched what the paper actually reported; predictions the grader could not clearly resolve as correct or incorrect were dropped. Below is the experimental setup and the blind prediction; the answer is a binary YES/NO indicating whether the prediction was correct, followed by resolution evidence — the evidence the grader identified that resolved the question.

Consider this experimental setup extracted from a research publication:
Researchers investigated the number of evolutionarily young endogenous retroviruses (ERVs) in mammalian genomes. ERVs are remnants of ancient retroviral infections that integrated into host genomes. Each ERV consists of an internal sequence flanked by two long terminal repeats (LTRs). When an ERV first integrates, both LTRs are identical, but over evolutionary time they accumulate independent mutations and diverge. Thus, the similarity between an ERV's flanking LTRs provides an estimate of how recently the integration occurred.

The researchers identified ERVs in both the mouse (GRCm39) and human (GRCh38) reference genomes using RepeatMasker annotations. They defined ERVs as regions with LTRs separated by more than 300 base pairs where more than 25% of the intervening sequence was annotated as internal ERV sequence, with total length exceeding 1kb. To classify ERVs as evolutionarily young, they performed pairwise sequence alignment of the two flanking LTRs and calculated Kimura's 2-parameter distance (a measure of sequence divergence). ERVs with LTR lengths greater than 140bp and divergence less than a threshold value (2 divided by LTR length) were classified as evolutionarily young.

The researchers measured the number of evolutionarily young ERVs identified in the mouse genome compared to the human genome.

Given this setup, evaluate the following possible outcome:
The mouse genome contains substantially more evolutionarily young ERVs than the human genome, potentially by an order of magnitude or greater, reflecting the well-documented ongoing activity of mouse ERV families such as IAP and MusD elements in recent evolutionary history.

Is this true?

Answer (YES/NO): YES